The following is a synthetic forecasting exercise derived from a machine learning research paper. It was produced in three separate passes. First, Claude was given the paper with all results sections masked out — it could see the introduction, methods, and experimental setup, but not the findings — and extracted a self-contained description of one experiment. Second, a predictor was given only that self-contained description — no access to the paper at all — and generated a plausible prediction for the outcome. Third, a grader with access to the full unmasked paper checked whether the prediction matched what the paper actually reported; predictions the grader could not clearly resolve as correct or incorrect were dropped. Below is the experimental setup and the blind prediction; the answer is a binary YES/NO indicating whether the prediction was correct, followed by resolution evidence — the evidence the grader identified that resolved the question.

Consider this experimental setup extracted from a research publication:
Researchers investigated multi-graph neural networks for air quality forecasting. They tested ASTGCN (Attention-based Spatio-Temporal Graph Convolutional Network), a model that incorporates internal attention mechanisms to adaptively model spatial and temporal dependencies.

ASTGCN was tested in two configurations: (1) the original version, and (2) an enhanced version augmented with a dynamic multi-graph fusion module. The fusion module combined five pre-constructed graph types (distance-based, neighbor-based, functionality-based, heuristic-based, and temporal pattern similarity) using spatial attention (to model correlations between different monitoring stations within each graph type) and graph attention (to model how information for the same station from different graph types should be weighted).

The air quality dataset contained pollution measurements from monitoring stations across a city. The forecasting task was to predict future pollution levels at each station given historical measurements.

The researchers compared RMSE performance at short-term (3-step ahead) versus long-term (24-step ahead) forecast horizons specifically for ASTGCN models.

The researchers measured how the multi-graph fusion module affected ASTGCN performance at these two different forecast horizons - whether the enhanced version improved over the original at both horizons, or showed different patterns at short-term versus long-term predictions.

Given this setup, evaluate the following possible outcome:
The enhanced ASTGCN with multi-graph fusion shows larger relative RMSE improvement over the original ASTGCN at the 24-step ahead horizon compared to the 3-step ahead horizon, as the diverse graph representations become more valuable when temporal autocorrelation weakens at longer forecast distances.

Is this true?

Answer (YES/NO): YES